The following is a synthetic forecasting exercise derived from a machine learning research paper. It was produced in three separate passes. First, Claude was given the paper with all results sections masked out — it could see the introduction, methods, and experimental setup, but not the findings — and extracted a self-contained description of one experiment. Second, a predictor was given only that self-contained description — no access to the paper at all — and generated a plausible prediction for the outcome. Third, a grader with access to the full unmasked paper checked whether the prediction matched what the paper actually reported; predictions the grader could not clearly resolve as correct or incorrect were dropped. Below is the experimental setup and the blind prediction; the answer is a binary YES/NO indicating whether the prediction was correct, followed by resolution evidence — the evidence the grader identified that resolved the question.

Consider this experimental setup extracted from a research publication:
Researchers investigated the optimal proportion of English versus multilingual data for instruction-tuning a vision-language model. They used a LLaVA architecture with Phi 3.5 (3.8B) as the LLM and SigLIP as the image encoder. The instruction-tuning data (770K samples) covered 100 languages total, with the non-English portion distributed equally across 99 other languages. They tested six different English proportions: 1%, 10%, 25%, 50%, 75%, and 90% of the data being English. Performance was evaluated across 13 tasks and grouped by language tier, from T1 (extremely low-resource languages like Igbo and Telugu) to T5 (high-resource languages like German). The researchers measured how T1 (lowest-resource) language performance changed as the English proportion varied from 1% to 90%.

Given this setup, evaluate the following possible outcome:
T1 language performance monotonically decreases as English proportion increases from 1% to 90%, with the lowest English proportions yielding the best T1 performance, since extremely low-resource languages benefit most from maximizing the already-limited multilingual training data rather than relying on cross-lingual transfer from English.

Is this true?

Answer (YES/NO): NO